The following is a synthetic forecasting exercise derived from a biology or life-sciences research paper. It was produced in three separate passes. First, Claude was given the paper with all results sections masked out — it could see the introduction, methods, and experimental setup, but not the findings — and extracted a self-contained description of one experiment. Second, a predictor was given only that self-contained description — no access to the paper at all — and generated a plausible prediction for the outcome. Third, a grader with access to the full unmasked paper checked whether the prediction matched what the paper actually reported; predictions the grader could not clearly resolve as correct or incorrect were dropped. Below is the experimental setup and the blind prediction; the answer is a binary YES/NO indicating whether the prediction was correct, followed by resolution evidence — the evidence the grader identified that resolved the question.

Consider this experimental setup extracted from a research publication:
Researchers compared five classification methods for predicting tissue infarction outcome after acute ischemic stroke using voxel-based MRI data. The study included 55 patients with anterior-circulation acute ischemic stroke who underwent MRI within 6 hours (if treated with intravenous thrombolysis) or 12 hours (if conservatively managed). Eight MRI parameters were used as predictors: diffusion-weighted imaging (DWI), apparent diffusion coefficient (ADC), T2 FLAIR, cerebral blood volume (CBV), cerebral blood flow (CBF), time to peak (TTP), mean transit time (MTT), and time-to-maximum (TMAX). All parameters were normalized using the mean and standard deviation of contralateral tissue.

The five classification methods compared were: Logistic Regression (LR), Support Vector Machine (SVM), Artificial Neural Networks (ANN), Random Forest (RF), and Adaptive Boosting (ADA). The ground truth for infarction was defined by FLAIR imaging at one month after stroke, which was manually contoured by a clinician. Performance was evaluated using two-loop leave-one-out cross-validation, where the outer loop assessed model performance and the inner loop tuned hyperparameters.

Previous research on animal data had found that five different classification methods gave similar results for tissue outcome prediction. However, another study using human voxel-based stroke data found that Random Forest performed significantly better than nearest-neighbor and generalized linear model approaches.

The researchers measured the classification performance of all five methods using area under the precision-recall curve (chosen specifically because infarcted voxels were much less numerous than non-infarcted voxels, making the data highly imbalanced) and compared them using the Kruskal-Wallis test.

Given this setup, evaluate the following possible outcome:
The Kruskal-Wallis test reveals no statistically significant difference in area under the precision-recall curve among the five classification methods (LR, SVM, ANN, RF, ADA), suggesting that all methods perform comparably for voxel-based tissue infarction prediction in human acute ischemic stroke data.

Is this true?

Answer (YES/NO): YES